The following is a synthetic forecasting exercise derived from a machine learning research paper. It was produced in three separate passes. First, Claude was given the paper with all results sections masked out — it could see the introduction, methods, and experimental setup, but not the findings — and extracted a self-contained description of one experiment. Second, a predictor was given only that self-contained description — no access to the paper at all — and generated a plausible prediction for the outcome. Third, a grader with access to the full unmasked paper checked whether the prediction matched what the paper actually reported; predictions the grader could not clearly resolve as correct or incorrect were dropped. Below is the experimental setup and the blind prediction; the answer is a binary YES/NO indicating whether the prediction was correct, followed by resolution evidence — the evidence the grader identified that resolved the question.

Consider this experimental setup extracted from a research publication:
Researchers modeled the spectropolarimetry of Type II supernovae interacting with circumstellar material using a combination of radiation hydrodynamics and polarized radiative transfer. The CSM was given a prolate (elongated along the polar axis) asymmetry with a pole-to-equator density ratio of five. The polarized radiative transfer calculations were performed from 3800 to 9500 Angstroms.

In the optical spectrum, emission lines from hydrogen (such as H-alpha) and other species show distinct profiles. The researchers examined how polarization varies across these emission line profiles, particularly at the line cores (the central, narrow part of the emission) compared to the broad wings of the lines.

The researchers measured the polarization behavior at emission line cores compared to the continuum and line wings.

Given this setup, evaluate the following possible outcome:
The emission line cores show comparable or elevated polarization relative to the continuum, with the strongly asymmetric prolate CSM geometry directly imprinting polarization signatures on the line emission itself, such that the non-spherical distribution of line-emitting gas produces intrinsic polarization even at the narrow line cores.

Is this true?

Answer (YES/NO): NO